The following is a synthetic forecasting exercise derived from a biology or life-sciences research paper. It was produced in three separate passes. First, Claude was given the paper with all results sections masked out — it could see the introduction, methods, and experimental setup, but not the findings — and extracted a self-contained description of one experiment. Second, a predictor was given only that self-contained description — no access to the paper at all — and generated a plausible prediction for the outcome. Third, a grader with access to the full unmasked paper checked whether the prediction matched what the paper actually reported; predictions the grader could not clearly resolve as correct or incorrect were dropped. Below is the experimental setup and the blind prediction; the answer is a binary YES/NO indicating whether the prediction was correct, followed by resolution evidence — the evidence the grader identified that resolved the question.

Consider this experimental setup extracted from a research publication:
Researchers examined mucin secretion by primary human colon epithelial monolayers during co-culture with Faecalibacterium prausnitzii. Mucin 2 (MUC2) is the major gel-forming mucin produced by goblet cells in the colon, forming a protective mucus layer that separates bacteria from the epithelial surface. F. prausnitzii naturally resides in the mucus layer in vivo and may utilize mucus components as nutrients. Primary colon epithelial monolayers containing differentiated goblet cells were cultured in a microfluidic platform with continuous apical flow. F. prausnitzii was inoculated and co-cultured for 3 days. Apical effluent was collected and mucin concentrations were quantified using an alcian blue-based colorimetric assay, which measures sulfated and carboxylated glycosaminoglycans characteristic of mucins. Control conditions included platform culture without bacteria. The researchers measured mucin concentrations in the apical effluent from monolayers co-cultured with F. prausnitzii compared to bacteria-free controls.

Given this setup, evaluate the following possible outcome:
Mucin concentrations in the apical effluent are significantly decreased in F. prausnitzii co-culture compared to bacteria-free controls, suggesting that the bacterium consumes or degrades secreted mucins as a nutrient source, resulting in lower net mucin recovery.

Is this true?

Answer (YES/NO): NO